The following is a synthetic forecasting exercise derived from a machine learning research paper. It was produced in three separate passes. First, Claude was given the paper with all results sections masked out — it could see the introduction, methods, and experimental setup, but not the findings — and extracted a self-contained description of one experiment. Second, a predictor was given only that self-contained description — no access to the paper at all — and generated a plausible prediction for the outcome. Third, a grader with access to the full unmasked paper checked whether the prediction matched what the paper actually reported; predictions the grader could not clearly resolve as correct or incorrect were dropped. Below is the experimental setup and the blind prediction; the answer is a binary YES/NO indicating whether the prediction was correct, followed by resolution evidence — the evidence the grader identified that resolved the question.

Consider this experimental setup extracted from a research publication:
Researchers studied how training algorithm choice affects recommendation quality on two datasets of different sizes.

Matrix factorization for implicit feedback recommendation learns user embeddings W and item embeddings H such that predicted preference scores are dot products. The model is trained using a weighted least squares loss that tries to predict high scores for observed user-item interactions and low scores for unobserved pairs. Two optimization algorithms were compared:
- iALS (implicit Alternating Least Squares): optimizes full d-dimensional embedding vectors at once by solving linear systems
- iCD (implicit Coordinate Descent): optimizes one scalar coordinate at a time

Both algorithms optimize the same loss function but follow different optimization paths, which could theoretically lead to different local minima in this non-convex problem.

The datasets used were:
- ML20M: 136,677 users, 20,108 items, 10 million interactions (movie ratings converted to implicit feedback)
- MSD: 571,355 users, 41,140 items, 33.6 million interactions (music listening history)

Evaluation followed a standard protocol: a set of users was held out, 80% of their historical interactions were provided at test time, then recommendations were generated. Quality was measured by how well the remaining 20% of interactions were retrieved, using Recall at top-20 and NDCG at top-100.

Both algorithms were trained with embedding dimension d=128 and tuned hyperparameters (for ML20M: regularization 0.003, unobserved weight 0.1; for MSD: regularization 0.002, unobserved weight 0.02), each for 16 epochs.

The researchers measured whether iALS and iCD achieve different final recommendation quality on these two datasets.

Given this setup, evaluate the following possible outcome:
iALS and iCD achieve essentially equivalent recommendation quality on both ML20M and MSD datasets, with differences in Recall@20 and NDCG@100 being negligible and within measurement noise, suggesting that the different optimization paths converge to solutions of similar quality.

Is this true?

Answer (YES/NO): YES